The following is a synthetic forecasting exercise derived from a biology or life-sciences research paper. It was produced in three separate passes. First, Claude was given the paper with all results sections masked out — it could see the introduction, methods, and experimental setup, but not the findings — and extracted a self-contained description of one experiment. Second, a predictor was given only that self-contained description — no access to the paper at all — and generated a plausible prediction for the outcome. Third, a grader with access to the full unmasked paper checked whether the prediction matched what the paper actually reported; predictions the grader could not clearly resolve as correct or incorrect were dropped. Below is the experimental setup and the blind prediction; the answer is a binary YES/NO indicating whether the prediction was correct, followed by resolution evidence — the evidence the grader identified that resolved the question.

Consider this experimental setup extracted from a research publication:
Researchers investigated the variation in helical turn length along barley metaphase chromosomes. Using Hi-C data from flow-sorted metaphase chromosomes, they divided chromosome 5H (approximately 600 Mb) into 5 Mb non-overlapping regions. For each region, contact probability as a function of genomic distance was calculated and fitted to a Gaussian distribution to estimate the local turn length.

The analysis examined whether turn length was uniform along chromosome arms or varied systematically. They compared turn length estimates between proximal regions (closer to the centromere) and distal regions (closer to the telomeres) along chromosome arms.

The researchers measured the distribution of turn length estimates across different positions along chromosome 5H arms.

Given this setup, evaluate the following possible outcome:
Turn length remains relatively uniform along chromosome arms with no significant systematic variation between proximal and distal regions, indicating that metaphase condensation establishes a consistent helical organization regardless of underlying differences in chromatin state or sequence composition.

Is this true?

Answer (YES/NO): NO